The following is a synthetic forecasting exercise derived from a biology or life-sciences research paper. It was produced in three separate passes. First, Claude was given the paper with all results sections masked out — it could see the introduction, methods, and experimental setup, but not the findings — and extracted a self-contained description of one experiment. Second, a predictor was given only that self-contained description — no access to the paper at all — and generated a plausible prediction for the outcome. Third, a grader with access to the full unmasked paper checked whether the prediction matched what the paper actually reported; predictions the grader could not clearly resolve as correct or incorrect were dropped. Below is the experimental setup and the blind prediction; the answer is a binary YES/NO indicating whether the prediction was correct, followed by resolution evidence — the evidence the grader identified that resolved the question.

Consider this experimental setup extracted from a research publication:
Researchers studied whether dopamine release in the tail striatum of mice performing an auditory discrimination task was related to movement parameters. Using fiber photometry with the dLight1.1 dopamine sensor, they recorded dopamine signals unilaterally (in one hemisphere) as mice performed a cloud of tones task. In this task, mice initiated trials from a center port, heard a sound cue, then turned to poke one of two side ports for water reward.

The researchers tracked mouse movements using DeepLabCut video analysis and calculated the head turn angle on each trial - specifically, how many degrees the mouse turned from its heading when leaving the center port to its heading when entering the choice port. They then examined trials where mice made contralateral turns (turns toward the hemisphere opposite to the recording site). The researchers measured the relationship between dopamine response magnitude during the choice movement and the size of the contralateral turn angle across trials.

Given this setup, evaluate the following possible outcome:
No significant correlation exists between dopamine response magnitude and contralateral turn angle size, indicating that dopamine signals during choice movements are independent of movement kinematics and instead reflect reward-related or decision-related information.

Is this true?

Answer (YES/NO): NO